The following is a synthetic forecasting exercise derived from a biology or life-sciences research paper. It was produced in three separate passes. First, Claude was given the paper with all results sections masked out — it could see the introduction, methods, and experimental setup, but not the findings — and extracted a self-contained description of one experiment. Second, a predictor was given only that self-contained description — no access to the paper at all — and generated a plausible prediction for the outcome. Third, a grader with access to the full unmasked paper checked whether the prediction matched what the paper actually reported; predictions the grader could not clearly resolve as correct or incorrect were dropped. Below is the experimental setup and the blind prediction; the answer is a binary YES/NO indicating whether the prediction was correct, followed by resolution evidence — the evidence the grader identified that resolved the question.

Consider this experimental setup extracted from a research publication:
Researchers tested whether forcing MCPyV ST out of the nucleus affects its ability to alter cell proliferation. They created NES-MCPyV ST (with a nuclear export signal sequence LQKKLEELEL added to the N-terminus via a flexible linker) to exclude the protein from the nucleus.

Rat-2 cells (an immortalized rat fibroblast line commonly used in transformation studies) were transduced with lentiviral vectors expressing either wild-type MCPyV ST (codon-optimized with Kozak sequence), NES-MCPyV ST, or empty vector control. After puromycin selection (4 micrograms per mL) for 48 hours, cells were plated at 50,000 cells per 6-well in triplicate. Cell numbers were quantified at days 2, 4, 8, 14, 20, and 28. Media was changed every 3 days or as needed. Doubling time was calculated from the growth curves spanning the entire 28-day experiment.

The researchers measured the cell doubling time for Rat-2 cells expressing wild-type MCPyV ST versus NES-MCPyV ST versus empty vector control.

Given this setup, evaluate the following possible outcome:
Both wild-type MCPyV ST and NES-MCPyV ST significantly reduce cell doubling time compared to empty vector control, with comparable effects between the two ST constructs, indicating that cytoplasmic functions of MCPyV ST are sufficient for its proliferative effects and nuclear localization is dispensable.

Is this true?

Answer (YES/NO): NO